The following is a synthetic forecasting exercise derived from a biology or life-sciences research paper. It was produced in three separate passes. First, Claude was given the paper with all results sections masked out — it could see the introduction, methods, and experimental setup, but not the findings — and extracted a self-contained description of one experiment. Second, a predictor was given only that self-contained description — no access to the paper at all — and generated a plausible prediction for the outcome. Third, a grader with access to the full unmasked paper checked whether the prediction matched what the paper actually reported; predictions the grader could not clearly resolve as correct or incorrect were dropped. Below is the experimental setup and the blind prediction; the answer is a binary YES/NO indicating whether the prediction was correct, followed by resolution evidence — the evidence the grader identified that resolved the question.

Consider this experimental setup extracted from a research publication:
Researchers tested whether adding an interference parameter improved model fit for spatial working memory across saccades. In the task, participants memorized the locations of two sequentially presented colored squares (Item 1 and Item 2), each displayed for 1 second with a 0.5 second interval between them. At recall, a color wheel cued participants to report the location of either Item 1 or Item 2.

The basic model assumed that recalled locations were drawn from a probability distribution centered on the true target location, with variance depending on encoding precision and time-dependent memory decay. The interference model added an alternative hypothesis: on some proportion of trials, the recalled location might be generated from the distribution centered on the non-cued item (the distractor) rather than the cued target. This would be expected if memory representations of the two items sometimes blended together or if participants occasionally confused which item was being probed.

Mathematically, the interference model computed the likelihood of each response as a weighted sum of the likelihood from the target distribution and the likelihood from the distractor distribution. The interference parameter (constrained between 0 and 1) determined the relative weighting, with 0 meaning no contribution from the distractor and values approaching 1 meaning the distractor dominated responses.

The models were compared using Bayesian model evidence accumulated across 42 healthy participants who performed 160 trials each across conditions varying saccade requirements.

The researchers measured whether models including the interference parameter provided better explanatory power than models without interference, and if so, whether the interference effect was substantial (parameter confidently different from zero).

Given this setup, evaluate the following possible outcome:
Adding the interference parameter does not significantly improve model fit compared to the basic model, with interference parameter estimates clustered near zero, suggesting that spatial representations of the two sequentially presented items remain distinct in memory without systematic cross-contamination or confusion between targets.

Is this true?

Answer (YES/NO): NO